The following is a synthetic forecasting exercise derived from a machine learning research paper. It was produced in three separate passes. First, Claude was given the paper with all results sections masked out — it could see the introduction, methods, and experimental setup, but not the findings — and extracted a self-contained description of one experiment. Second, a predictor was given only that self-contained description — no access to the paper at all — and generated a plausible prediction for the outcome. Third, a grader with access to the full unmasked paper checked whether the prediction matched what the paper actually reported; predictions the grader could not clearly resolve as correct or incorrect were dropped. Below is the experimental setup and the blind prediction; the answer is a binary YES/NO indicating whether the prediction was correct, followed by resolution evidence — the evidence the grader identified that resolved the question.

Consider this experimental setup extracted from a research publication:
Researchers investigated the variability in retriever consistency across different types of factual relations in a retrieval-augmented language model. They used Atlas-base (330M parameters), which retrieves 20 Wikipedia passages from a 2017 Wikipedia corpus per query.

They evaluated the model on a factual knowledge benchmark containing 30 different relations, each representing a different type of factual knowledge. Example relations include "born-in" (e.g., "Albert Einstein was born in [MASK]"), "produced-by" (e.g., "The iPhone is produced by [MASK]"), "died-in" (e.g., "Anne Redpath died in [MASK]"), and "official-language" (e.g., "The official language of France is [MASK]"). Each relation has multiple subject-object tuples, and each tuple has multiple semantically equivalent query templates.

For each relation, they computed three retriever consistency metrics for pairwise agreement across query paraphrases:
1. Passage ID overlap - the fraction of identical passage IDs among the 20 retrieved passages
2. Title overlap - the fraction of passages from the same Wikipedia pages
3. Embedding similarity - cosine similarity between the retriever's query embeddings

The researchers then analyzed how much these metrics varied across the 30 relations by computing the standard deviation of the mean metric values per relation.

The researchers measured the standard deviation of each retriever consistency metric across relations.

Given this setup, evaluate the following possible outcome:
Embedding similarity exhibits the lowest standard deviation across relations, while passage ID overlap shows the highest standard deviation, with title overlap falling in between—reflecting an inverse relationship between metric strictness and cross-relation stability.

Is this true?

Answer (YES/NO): NO